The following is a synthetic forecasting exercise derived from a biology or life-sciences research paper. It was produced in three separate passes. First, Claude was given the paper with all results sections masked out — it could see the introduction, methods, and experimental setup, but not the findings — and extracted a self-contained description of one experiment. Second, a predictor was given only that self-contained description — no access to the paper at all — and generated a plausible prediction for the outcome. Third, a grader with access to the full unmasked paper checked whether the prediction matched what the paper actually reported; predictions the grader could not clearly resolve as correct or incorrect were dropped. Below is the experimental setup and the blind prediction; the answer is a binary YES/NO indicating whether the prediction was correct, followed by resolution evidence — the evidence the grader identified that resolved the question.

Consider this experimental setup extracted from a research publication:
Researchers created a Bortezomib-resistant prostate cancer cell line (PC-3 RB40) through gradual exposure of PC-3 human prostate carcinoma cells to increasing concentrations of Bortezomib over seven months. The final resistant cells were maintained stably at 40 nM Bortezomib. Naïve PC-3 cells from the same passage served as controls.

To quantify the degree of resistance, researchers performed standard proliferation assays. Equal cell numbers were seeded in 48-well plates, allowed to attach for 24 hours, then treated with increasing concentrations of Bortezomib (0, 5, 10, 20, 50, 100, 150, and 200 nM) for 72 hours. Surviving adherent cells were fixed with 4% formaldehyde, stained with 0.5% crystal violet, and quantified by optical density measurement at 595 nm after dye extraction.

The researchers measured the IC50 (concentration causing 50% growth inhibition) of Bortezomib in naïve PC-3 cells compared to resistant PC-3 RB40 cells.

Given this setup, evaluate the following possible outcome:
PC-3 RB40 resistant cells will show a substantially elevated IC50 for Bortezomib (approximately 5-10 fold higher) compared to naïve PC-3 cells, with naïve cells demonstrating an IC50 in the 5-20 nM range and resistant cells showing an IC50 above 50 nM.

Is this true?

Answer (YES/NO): YES